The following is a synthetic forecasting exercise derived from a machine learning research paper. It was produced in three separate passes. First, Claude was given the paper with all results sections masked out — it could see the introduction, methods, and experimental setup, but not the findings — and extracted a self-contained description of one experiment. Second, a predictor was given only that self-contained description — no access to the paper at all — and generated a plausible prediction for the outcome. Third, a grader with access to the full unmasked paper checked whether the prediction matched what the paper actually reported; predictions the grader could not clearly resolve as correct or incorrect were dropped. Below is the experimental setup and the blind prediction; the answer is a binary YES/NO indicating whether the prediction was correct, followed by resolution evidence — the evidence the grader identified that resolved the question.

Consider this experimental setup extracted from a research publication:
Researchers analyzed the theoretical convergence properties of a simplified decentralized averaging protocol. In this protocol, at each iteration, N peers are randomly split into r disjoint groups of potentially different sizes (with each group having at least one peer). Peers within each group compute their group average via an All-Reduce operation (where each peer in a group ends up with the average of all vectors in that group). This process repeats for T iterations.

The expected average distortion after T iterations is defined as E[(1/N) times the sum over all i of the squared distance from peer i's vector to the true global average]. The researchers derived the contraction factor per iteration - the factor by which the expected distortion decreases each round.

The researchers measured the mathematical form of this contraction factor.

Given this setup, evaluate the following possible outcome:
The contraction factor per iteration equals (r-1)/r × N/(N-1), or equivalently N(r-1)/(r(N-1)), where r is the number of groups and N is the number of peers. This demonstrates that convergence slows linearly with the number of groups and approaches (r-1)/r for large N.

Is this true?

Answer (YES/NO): NO